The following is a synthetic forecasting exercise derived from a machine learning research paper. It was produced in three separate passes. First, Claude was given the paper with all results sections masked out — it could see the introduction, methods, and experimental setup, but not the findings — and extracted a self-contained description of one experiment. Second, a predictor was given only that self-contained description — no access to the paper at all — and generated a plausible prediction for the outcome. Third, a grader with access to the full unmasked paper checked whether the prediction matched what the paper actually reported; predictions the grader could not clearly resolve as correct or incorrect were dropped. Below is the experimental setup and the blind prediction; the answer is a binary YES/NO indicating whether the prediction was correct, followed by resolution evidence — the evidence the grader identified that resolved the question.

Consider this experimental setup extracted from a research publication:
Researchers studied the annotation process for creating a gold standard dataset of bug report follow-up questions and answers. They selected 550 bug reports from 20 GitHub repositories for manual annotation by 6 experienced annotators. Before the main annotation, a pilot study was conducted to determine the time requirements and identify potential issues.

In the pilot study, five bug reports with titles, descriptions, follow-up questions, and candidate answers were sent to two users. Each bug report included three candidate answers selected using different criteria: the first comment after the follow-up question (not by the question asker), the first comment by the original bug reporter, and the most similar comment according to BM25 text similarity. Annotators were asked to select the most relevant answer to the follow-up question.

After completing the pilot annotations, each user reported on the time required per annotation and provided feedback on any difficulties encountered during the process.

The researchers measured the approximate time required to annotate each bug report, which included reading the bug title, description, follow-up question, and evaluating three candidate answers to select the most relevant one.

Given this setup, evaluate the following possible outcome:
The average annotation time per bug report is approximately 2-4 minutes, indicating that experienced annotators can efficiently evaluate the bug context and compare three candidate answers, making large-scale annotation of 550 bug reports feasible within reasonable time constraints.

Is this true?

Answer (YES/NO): YES